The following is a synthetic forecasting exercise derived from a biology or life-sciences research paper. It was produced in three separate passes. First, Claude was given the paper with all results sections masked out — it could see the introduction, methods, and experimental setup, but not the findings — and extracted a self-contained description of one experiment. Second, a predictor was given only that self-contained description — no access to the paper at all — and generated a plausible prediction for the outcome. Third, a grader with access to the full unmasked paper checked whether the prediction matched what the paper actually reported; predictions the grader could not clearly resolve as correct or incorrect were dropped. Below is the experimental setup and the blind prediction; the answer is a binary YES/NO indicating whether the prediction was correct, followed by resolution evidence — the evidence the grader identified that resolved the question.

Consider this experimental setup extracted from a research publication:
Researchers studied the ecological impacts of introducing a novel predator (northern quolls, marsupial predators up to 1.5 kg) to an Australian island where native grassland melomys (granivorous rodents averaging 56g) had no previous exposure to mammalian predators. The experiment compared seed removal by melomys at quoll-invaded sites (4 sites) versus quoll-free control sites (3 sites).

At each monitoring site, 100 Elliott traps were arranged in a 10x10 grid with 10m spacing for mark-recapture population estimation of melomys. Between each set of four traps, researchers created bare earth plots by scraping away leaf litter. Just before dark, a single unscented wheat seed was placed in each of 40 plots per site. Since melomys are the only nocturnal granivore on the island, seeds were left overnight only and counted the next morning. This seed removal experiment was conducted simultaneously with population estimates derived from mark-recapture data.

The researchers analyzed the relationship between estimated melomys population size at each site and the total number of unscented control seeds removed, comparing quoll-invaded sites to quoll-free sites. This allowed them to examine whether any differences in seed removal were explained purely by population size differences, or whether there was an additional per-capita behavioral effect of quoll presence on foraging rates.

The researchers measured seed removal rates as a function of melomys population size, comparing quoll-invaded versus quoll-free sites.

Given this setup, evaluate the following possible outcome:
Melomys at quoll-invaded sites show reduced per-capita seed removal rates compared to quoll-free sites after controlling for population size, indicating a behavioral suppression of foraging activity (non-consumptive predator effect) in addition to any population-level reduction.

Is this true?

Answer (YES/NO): YES